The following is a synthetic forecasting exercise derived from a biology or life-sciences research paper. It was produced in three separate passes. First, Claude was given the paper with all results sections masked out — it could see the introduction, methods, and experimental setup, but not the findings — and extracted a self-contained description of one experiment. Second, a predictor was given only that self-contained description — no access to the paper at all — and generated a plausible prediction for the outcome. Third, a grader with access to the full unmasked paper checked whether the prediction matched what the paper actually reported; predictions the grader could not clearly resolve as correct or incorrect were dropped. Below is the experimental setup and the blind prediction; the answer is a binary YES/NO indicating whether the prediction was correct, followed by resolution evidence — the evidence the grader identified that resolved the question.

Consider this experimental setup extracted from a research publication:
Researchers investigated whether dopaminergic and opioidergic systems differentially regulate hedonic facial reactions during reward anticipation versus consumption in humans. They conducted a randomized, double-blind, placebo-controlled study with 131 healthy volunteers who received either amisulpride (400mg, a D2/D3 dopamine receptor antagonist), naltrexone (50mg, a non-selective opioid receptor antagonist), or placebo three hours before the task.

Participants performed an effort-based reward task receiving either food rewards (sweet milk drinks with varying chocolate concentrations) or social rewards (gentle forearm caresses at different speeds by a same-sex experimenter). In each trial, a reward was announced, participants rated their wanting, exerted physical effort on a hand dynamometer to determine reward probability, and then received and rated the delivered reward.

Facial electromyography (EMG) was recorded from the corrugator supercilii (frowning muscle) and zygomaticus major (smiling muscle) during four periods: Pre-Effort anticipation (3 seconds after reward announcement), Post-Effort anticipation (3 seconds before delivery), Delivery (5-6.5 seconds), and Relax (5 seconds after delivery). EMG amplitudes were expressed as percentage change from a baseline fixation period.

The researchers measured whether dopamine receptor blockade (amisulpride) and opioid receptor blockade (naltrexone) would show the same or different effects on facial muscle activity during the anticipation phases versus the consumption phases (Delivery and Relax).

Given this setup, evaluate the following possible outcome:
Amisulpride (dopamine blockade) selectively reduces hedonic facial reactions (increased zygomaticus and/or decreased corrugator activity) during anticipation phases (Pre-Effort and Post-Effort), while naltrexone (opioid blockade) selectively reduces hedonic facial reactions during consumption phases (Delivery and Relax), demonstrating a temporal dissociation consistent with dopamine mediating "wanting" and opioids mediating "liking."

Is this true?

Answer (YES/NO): NO